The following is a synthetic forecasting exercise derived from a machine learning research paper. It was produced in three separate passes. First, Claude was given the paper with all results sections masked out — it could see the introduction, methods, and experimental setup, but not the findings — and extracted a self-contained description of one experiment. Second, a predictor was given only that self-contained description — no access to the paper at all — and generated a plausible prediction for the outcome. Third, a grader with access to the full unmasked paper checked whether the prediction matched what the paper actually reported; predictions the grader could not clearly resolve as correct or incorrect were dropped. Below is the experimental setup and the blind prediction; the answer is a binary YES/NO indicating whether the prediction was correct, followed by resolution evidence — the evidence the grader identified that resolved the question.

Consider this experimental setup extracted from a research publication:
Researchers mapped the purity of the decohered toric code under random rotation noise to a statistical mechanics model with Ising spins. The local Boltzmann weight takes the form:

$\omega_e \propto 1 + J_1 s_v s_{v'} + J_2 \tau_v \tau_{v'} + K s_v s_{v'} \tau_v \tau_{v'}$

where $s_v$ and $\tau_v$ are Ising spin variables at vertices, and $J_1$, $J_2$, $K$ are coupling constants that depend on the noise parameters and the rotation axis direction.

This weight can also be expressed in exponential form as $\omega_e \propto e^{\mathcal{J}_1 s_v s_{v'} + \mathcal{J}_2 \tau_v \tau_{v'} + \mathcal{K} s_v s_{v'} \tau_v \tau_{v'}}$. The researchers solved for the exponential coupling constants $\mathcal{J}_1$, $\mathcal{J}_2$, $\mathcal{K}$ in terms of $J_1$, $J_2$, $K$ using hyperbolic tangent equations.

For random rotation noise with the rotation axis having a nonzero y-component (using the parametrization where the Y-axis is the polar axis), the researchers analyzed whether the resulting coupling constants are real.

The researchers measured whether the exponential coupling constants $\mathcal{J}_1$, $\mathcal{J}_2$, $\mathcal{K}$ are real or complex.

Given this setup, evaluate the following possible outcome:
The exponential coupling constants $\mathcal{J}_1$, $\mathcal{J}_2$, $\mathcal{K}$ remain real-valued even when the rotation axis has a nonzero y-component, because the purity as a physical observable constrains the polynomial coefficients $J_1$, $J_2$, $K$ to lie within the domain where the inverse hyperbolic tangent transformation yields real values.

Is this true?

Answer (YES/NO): NO